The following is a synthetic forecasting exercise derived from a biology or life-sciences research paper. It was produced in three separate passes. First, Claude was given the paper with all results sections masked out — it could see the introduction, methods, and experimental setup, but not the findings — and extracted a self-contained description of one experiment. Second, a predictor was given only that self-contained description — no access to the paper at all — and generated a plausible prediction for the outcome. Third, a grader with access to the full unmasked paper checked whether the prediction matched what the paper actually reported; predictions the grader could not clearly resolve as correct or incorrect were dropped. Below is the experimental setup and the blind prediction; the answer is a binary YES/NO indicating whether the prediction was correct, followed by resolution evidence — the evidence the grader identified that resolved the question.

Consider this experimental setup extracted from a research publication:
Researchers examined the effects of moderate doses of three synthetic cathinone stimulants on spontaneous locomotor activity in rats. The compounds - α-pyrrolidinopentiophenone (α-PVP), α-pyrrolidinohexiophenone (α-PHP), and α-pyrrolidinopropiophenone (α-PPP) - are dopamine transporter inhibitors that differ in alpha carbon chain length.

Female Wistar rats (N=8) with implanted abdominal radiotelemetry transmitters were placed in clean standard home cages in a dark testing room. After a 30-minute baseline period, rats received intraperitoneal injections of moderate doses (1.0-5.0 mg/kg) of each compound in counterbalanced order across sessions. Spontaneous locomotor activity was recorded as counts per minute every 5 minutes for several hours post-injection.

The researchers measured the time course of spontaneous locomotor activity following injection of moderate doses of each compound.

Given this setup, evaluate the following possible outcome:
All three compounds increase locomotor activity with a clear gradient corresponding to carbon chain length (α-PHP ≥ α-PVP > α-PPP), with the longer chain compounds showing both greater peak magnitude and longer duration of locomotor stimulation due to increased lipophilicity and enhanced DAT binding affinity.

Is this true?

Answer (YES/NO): NO